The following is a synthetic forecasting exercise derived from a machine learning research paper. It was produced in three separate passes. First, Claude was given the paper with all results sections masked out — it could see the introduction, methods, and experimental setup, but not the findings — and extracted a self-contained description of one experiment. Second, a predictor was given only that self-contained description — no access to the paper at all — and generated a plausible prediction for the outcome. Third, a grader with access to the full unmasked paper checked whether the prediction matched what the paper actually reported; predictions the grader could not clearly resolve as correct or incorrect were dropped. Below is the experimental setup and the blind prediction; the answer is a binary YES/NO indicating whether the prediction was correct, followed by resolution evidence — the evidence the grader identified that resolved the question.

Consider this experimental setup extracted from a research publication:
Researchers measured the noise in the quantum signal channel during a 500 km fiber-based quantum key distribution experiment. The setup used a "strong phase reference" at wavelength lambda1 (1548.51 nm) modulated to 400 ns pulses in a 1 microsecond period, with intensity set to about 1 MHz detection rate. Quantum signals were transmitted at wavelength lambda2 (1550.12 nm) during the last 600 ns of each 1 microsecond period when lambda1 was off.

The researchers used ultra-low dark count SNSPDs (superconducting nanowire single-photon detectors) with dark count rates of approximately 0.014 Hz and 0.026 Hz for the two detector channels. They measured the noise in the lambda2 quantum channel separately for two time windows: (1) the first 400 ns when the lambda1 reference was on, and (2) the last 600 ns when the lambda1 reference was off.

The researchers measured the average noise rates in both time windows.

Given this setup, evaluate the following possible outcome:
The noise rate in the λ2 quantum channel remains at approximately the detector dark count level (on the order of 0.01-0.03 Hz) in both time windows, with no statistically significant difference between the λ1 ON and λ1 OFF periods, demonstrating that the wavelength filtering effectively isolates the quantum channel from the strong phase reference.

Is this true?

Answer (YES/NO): NO